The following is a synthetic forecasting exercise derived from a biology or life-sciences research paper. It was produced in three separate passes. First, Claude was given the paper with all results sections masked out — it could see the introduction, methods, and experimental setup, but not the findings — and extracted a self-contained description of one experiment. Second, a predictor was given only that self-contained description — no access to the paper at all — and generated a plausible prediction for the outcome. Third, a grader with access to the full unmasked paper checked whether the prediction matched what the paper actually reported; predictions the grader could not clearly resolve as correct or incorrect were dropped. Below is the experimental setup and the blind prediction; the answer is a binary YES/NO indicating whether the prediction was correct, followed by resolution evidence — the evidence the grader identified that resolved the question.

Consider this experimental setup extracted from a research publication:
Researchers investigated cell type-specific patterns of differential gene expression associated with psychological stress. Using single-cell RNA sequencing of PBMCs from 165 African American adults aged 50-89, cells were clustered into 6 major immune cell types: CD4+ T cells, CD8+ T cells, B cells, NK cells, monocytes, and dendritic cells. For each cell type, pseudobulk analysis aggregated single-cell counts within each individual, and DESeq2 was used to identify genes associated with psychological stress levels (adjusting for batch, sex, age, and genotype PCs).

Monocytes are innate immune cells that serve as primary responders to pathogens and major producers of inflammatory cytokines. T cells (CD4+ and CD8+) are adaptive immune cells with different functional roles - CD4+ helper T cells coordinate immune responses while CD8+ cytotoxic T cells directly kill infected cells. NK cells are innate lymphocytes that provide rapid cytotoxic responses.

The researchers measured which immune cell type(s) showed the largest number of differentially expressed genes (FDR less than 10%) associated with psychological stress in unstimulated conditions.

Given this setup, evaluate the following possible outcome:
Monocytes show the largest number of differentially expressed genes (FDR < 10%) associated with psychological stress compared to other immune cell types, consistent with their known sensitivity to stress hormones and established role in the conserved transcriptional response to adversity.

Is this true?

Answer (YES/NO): YES